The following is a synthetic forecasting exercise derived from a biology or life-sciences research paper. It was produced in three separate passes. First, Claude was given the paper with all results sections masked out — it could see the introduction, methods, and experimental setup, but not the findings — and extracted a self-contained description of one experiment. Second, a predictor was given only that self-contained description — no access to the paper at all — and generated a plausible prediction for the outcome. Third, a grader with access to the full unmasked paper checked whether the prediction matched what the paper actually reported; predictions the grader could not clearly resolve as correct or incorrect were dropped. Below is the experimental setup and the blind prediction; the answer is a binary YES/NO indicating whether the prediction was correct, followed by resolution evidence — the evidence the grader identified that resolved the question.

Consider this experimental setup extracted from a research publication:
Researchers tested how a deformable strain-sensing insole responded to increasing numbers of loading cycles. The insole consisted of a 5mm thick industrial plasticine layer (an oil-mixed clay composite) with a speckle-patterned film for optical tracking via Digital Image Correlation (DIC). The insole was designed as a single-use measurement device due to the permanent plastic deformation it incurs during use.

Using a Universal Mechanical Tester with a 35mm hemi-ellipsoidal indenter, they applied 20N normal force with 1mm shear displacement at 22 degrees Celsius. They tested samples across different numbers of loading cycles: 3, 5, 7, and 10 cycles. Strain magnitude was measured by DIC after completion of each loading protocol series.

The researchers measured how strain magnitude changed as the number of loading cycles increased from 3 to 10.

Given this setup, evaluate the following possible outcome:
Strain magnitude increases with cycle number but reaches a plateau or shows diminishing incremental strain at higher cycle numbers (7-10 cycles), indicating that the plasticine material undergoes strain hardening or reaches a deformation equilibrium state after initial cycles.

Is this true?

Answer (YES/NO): NO